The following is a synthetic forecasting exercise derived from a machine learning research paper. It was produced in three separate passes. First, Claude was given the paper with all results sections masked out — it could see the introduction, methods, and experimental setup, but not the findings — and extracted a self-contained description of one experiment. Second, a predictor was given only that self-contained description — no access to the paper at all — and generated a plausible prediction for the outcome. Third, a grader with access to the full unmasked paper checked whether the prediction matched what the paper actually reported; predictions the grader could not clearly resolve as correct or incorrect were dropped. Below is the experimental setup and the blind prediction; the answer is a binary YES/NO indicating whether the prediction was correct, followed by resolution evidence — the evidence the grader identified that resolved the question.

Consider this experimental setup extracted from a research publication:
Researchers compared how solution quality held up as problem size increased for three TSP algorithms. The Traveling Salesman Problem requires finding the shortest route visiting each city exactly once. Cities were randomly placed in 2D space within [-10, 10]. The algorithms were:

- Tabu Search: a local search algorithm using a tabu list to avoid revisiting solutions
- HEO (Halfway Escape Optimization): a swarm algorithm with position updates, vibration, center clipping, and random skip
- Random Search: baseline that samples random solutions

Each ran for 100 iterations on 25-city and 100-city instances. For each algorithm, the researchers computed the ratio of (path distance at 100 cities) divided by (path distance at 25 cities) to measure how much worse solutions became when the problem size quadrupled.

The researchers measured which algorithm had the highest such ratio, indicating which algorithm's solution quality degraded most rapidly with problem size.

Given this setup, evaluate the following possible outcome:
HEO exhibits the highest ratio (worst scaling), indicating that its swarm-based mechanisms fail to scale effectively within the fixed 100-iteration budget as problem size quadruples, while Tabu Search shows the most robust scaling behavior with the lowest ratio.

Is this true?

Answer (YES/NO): YES